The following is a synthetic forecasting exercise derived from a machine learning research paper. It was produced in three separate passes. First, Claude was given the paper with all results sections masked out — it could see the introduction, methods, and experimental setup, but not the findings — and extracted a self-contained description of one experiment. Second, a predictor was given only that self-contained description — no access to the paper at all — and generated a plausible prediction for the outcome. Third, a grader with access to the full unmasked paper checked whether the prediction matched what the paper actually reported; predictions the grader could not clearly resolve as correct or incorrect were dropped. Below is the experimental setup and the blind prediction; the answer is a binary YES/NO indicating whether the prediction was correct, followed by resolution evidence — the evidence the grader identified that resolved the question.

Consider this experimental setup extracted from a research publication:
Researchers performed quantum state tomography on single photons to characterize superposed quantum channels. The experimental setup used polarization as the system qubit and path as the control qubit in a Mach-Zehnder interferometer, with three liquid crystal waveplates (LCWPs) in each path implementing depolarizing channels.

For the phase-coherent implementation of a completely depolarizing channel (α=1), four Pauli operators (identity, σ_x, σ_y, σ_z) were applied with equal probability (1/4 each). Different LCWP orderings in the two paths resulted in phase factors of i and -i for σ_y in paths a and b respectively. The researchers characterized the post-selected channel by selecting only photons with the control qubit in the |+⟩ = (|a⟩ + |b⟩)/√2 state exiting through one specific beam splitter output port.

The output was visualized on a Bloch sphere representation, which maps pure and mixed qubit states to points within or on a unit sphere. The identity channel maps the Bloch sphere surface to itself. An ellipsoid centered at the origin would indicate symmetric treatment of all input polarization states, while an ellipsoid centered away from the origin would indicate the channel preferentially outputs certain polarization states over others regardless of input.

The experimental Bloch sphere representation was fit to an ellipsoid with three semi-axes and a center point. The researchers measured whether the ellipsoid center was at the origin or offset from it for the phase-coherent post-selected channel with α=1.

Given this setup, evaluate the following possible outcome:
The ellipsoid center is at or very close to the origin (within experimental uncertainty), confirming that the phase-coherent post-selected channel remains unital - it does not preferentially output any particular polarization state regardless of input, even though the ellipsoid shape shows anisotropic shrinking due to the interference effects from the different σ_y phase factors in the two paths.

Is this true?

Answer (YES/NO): NO